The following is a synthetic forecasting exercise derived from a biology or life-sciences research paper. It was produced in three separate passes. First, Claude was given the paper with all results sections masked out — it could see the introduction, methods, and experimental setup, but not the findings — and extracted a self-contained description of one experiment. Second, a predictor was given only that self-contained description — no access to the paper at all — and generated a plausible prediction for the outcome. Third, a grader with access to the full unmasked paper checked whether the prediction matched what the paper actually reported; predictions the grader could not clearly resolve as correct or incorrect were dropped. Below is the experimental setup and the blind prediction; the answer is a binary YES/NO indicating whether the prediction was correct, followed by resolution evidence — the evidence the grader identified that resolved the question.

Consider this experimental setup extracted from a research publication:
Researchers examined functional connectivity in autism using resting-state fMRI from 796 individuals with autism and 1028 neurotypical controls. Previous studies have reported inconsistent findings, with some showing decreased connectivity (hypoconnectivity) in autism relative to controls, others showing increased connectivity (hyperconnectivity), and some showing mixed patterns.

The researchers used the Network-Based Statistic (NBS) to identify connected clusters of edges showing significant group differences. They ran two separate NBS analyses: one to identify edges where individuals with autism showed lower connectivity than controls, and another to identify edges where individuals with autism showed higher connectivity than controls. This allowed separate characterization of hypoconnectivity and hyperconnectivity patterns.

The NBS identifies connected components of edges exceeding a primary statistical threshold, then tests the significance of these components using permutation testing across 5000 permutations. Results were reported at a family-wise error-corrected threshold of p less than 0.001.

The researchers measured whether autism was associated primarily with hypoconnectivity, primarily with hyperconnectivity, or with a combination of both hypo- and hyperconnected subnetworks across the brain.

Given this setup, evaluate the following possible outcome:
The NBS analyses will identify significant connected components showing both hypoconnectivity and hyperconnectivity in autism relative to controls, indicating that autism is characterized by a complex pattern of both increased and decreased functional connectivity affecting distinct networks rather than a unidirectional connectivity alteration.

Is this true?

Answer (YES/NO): YES